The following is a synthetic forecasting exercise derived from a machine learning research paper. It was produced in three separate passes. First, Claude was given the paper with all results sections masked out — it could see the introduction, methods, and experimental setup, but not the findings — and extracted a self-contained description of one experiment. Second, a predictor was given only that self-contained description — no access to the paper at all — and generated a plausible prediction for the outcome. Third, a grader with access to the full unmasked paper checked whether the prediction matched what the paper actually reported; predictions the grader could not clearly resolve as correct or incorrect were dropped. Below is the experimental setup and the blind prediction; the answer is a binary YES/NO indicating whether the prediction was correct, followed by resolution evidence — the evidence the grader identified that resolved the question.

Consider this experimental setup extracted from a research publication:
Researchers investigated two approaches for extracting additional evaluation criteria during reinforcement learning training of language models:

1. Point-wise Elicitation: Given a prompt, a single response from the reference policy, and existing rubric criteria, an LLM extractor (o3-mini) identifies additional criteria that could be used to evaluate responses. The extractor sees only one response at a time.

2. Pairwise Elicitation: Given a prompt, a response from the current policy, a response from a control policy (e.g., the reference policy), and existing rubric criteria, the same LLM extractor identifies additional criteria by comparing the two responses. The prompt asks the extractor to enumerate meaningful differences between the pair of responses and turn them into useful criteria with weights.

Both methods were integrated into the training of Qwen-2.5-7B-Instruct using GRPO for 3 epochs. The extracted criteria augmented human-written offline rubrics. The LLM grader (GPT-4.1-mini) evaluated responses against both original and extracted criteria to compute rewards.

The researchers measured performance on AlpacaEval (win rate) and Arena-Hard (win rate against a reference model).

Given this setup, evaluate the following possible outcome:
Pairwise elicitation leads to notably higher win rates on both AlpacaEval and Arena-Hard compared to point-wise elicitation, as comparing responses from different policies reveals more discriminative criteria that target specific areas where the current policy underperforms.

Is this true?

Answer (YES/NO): YES